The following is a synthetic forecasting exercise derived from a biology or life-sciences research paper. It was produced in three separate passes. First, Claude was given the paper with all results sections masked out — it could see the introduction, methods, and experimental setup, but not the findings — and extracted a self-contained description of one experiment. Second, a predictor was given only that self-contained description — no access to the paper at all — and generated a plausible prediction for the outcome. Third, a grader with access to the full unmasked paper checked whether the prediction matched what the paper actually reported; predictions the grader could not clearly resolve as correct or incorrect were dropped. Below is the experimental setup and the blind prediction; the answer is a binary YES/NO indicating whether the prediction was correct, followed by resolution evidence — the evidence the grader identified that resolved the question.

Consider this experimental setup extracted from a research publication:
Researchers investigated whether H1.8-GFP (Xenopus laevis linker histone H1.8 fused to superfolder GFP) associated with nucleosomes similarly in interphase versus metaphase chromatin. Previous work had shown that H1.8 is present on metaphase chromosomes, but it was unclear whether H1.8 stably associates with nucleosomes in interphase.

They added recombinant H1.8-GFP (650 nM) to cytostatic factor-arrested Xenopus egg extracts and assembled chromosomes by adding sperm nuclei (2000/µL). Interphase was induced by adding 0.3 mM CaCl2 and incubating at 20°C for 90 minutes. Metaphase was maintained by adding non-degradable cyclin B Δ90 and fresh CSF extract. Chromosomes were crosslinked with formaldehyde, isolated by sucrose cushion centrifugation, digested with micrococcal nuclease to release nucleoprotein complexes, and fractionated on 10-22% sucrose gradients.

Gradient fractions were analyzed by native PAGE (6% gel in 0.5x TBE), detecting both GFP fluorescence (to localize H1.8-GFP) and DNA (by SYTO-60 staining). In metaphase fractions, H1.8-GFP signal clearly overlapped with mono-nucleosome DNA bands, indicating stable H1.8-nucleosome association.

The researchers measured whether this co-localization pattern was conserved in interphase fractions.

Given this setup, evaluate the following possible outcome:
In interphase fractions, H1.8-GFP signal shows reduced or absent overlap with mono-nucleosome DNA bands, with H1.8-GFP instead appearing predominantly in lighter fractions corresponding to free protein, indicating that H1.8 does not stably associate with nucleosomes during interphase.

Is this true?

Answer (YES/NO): NO